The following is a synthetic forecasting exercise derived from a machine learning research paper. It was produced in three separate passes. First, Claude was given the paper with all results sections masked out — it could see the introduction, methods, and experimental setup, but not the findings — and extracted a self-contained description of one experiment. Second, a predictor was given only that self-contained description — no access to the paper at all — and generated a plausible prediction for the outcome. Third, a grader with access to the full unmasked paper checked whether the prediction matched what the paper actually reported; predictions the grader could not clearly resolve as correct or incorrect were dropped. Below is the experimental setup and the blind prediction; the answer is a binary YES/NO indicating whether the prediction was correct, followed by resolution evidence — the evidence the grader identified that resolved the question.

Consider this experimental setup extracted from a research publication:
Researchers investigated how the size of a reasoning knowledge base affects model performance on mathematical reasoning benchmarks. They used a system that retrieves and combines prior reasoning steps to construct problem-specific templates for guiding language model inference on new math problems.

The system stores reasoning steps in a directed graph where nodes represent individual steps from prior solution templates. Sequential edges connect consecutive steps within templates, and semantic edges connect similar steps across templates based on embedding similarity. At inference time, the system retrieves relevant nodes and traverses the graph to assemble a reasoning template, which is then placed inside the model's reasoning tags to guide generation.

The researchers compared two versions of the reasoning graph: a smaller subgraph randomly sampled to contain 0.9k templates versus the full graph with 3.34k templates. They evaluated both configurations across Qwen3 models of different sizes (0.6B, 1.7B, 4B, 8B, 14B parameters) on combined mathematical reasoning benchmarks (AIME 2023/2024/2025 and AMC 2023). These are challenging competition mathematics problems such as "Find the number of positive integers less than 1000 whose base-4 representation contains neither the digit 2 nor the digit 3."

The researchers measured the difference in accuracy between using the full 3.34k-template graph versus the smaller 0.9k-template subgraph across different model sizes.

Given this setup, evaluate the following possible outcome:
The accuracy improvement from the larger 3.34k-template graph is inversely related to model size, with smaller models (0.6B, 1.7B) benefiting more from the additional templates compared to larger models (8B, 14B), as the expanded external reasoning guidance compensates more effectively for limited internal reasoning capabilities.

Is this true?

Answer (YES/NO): NO